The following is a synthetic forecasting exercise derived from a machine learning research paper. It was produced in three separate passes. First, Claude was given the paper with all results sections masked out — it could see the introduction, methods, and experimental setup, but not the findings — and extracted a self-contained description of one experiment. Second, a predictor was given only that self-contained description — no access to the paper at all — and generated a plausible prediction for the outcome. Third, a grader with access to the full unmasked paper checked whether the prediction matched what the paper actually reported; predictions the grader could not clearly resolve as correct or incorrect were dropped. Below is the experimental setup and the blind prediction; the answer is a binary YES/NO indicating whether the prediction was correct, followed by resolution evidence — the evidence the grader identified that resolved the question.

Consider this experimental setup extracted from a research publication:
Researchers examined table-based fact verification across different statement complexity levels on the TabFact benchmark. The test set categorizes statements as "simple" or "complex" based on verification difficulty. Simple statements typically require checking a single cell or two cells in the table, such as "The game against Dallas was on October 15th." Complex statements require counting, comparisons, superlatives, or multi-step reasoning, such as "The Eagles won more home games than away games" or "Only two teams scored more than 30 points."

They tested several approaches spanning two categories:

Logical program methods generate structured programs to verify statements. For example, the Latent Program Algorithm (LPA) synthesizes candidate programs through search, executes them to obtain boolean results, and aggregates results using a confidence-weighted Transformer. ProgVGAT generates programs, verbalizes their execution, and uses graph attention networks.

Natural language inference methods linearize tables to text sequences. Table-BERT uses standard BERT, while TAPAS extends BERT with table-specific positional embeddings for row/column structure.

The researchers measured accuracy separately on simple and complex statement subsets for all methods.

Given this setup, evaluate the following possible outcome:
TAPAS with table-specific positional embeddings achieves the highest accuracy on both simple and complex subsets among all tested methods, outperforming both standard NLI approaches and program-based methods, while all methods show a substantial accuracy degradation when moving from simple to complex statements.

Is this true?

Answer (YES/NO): YES